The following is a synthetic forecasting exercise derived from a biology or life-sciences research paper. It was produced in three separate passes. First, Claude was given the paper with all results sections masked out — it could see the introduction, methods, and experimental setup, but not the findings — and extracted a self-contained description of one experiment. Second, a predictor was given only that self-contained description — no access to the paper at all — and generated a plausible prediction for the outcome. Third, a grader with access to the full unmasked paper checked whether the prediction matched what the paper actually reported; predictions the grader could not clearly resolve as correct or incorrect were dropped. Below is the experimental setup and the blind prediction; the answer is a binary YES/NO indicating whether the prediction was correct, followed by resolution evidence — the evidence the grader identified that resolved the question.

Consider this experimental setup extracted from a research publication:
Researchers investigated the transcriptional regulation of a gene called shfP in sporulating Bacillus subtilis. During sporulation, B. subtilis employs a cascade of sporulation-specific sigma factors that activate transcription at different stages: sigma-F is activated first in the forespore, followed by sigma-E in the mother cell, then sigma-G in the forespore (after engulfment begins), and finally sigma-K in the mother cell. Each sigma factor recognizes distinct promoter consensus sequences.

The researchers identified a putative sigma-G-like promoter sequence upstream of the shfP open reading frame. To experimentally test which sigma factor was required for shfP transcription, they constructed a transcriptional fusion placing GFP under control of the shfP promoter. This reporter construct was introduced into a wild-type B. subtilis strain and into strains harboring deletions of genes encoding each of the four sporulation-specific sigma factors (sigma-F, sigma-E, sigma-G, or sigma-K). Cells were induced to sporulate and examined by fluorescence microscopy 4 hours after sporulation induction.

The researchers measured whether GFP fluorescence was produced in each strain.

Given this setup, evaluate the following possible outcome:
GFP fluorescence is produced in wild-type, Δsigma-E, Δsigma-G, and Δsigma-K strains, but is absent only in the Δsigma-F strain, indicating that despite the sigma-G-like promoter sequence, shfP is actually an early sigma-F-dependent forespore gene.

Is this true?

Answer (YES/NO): NO